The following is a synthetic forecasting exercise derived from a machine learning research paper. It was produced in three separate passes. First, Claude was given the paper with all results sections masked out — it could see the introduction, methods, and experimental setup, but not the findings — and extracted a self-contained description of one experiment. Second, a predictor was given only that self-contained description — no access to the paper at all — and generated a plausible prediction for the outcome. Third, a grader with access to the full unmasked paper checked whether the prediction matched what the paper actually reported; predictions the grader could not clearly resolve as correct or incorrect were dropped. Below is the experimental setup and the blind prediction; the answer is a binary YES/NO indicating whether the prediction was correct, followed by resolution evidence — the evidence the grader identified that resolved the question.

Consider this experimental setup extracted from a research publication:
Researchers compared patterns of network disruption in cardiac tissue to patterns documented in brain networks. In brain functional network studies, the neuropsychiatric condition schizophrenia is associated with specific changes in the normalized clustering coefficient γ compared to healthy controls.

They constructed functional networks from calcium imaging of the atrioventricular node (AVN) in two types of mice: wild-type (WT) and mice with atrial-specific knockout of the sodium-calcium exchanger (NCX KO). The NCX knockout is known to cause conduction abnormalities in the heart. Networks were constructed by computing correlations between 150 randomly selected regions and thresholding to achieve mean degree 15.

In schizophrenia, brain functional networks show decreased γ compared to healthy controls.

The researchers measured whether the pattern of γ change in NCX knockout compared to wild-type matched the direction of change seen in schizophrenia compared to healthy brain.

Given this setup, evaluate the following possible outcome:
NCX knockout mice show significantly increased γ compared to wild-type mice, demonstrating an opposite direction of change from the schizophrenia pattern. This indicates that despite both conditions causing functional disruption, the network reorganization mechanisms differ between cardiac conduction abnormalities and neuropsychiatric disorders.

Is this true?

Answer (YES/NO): NO